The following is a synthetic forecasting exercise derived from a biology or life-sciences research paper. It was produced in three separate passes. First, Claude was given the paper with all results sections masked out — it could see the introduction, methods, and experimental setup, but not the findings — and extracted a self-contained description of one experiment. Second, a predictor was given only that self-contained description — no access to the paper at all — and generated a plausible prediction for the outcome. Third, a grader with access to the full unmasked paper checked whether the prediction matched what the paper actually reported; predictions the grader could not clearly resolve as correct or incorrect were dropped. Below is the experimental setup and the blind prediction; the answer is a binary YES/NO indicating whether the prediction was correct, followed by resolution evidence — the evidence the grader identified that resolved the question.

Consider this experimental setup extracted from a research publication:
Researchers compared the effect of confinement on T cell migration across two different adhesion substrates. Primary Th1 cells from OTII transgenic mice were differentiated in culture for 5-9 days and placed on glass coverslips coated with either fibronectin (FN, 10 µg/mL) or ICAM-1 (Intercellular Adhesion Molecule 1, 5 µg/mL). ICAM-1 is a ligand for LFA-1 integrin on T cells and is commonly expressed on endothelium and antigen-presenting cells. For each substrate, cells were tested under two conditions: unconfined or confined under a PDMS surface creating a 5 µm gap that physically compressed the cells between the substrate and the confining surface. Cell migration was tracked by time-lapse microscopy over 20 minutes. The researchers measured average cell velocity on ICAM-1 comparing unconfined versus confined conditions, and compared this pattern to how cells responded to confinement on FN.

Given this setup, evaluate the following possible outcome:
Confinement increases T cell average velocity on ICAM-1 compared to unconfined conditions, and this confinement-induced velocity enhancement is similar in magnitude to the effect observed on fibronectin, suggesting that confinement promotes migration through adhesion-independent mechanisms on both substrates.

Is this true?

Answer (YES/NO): NO